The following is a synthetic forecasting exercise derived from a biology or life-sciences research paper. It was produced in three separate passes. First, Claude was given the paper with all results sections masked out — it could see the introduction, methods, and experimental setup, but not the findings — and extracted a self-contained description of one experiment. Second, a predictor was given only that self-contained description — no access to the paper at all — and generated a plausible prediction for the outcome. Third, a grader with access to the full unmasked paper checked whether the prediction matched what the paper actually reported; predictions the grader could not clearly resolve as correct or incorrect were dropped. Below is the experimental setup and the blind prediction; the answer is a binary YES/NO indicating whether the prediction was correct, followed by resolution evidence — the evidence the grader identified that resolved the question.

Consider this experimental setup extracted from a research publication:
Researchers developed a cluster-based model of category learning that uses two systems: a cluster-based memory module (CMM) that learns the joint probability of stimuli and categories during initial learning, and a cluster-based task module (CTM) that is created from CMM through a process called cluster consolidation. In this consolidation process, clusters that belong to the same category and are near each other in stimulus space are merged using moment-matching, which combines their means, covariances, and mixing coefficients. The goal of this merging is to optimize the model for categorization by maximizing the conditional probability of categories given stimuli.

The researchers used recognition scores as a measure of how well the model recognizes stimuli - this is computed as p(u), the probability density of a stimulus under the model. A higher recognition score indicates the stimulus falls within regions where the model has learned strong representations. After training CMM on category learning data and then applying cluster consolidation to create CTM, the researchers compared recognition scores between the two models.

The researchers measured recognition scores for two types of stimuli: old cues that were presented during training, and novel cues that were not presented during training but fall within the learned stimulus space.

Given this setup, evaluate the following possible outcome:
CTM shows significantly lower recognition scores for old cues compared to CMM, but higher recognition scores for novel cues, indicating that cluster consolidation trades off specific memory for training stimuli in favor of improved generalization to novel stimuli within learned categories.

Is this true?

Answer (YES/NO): YES